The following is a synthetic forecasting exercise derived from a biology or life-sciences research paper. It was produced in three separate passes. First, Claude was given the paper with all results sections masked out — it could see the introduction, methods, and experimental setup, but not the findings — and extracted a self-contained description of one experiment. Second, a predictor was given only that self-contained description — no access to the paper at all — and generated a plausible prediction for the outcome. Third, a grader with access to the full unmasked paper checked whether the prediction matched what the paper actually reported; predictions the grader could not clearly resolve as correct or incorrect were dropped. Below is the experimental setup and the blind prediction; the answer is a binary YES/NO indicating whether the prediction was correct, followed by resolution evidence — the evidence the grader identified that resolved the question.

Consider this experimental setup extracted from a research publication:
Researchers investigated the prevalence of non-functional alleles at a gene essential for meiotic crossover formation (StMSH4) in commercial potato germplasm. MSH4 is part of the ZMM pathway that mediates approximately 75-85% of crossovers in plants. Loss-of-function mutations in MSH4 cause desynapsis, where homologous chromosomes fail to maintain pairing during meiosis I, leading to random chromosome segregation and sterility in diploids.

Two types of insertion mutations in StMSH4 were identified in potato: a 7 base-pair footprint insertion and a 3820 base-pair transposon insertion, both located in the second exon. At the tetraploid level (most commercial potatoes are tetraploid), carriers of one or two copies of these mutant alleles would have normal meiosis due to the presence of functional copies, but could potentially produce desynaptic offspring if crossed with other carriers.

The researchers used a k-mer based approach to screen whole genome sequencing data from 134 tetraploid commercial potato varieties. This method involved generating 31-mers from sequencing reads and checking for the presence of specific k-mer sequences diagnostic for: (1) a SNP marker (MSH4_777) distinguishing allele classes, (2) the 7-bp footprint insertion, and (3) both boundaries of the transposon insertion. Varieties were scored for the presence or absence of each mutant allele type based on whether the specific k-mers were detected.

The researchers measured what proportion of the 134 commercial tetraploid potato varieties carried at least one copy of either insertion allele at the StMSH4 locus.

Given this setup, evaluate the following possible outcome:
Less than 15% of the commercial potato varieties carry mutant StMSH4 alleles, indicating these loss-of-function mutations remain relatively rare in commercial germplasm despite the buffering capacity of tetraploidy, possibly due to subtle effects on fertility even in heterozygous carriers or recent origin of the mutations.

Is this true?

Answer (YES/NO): NO